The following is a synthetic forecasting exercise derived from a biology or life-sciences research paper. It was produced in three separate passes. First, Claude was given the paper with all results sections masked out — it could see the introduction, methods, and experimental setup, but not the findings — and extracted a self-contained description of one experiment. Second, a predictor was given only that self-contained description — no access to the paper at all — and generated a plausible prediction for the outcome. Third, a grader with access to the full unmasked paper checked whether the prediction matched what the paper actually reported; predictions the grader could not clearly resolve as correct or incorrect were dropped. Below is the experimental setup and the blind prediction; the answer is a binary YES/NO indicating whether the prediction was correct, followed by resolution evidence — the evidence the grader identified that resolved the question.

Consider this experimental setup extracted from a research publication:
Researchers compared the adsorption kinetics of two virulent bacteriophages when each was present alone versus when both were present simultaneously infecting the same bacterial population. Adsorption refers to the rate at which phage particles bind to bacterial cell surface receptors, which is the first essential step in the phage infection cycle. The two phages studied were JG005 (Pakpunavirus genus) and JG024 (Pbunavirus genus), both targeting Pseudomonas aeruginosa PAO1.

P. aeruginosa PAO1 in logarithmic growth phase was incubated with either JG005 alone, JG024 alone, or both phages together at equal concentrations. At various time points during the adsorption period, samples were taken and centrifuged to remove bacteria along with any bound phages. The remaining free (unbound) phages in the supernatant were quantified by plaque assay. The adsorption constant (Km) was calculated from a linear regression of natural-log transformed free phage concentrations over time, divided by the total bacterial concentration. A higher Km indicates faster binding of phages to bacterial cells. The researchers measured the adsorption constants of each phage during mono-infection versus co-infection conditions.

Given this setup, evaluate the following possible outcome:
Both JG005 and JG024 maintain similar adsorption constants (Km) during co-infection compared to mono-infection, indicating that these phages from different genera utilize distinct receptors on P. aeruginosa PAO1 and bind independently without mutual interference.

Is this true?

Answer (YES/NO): NO